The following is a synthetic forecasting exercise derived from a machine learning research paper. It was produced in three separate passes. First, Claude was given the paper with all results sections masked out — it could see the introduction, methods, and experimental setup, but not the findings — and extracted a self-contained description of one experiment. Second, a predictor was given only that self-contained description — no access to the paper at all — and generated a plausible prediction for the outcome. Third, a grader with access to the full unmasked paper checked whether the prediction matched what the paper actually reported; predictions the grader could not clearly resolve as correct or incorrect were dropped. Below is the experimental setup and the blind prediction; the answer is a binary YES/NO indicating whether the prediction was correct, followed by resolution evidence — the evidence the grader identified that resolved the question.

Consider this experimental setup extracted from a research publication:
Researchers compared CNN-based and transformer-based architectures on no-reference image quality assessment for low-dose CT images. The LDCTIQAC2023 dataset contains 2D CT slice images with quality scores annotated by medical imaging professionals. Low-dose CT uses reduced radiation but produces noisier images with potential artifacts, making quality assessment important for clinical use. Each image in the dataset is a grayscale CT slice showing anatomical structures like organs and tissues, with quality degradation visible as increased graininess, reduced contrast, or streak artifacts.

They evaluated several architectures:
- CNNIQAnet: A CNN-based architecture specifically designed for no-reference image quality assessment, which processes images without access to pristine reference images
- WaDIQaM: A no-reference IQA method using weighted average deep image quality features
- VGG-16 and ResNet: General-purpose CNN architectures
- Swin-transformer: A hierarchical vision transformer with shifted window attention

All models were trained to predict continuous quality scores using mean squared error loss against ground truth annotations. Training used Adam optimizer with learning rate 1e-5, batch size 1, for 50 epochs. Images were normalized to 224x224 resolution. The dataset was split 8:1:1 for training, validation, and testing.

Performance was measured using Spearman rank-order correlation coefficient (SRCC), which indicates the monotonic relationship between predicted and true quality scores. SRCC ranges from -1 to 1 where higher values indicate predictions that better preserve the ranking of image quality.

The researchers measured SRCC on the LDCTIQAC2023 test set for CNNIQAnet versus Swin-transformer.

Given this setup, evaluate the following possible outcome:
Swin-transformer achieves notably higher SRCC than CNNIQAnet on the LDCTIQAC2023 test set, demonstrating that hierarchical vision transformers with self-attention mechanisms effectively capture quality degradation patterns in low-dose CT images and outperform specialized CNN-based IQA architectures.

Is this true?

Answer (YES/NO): YES